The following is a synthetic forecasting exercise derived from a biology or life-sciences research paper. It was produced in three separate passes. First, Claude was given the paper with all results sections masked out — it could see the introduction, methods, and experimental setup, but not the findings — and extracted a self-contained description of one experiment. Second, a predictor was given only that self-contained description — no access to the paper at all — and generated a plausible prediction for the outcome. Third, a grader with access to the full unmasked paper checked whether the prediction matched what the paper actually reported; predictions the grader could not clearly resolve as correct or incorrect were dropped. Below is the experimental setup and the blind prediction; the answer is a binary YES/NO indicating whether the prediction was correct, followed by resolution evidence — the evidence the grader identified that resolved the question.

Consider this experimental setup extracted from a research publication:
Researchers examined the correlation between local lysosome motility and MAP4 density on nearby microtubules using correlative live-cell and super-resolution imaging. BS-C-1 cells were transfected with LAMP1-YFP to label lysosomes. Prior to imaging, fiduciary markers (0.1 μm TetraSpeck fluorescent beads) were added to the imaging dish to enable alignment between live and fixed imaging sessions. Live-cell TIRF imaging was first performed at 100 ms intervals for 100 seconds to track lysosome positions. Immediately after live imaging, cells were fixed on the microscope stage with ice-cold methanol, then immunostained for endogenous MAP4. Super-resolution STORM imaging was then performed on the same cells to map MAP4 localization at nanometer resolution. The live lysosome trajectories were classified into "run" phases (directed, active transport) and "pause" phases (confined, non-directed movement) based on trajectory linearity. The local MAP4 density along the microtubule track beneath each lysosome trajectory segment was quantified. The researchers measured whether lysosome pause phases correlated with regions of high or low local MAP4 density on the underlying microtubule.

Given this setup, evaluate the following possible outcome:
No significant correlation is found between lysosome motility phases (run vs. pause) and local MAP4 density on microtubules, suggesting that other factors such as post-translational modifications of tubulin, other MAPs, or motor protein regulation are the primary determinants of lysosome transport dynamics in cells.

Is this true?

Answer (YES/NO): NO